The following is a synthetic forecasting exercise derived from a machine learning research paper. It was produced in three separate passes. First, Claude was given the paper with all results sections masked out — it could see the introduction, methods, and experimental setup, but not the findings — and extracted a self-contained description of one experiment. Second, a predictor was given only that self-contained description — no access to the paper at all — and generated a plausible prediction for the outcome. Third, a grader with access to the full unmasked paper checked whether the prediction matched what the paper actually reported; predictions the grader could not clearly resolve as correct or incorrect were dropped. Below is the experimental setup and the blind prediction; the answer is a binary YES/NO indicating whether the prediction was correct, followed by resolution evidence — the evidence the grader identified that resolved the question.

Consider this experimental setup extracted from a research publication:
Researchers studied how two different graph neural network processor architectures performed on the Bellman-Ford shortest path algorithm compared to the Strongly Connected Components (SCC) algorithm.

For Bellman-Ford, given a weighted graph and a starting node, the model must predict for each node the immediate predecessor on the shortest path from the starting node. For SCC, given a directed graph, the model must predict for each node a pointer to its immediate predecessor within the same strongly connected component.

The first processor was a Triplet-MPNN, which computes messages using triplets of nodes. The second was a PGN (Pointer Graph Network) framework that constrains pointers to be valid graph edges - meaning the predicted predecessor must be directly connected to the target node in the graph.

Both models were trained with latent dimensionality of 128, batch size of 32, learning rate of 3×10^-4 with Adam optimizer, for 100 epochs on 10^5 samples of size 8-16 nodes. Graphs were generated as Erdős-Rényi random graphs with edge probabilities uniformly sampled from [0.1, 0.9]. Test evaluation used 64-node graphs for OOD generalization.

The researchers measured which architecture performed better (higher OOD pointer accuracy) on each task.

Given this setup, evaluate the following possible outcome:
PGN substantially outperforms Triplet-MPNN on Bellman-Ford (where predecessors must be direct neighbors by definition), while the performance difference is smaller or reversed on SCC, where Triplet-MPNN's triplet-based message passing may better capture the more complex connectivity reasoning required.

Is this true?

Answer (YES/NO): YES